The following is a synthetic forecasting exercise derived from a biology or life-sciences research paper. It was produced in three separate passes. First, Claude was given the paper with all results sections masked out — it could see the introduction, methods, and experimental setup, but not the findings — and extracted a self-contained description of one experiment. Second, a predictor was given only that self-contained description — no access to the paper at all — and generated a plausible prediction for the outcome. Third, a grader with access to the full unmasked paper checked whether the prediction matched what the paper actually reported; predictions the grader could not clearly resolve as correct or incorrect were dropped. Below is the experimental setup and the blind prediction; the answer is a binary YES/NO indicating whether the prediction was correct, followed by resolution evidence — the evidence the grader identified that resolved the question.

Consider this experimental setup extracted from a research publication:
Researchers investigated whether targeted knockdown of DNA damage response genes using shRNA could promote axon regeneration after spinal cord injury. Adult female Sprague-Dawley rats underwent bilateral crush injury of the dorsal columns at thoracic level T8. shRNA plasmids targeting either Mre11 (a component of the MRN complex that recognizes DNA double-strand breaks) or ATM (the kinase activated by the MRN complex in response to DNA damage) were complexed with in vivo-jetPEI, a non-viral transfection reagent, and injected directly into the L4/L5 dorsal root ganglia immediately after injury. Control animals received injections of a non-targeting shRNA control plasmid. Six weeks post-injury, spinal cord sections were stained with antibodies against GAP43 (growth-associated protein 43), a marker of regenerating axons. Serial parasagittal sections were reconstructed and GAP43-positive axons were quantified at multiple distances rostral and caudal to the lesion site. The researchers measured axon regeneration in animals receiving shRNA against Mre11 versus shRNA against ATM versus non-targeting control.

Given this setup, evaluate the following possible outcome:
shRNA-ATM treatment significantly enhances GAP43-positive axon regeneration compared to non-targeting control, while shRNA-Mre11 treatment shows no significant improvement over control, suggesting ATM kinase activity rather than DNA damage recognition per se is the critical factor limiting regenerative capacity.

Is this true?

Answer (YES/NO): NO